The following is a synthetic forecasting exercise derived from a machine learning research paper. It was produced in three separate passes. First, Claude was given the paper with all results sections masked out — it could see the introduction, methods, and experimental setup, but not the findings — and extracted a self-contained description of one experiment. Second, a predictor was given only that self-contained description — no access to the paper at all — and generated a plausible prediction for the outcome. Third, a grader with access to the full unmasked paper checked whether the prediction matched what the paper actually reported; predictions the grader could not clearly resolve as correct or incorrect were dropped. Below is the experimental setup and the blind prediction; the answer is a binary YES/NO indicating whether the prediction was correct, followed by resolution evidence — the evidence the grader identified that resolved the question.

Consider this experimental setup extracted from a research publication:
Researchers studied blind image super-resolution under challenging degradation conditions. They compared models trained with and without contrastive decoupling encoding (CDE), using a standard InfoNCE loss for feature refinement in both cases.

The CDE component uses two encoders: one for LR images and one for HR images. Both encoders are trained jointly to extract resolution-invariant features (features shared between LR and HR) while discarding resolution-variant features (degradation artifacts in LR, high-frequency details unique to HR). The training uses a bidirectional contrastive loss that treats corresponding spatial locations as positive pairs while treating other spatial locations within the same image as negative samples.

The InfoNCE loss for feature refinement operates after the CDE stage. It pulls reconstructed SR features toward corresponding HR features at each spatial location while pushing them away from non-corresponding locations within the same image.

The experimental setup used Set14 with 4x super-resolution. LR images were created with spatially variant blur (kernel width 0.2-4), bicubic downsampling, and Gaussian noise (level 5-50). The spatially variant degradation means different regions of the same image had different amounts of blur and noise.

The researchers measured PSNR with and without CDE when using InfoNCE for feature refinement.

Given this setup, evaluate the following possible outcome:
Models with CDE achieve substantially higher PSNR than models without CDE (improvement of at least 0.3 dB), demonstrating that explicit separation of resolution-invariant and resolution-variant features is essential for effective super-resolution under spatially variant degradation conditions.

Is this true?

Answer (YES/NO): NO